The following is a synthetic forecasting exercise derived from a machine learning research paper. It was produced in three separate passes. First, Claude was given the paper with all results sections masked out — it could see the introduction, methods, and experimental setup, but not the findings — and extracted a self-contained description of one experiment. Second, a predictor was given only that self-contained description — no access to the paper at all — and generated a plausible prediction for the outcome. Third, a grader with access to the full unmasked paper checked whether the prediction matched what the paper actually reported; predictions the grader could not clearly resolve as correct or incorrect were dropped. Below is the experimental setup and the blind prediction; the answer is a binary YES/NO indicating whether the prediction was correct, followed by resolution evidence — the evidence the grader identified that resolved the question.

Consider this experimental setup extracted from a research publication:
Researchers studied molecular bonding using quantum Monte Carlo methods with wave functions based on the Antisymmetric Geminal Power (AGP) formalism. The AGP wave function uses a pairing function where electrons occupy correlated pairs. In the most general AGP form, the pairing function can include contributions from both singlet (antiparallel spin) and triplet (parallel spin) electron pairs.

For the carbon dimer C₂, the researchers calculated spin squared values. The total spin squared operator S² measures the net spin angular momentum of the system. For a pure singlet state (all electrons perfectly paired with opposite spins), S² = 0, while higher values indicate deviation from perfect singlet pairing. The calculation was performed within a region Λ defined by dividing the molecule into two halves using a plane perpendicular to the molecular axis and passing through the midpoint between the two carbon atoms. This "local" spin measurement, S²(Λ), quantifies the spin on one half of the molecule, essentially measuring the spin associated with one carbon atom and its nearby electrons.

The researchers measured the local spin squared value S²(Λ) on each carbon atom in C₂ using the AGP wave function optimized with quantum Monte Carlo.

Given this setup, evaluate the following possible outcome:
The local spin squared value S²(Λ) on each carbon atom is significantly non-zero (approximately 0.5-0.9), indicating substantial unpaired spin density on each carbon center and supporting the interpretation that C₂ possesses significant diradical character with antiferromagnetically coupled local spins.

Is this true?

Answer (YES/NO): NO